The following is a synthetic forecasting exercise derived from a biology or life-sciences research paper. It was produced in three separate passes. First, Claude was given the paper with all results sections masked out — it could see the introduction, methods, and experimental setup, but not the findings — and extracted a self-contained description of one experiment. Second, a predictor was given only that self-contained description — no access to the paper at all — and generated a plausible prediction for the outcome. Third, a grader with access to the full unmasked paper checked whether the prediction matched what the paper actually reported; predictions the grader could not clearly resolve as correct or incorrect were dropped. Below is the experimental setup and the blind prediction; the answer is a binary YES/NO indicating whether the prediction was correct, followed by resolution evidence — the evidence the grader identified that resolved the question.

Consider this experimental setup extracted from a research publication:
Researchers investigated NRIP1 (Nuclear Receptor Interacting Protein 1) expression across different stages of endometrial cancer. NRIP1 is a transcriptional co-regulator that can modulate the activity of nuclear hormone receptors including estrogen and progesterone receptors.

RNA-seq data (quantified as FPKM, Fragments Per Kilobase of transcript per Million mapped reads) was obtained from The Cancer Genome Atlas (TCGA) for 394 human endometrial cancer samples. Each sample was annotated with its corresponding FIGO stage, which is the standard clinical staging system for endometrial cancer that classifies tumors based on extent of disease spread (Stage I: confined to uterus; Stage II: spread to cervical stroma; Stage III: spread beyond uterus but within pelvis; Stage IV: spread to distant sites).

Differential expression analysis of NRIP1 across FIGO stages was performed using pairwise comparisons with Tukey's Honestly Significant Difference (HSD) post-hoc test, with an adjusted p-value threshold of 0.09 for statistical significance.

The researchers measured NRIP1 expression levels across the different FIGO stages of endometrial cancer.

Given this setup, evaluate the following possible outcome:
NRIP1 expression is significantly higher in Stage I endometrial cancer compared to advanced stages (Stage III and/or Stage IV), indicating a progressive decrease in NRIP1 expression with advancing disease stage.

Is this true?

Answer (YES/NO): YES